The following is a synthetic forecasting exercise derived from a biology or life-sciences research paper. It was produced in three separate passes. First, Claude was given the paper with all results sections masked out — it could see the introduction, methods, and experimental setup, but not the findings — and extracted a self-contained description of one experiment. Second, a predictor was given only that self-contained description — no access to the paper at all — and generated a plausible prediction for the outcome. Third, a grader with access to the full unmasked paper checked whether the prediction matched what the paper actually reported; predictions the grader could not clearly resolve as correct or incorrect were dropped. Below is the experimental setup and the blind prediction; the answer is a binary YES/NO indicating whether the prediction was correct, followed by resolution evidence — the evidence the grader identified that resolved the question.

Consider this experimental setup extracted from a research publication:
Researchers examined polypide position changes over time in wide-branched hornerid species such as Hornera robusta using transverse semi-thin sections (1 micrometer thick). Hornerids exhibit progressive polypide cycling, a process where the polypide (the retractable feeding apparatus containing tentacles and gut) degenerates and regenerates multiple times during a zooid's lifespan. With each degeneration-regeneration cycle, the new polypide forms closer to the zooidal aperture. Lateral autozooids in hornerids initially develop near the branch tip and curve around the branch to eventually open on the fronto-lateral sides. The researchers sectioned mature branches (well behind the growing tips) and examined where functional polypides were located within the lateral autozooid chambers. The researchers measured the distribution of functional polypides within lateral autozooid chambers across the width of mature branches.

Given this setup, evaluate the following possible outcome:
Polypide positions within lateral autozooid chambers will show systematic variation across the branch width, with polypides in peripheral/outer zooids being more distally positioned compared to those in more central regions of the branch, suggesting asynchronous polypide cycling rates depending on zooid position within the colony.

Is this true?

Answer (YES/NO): NO